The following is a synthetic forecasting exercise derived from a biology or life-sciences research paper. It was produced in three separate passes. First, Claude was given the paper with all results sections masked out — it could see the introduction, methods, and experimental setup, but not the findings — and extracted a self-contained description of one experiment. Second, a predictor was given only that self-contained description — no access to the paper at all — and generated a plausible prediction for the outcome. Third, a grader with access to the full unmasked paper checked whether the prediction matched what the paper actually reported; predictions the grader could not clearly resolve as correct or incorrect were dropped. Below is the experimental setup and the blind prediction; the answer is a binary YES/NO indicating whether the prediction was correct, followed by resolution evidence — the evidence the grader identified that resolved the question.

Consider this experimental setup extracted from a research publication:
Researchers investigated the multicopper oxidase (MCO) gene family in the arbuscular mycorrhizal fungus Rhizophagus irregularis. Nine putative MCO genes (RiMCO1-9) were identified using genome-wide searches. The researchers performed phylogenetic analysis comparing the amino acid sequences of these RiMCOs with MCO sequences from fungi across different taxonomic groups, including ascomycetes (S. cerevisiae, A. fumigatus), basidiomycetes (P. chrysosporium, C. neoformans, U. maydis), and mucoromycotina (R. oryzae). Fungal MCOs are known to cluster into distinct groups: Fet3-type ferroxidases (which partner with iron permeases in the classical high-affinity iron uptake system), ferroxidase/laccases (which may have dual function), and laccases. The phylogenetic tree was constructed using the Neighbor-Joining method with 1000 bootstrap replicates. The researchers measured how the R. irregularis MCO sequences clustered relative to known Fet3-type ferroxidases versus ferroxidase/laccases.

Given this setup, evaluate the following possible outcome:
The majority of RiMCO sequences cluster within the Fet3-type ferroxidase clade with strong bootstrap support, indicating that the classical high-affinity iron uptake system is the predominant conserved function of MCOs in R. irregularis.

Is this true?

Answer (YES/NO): NO